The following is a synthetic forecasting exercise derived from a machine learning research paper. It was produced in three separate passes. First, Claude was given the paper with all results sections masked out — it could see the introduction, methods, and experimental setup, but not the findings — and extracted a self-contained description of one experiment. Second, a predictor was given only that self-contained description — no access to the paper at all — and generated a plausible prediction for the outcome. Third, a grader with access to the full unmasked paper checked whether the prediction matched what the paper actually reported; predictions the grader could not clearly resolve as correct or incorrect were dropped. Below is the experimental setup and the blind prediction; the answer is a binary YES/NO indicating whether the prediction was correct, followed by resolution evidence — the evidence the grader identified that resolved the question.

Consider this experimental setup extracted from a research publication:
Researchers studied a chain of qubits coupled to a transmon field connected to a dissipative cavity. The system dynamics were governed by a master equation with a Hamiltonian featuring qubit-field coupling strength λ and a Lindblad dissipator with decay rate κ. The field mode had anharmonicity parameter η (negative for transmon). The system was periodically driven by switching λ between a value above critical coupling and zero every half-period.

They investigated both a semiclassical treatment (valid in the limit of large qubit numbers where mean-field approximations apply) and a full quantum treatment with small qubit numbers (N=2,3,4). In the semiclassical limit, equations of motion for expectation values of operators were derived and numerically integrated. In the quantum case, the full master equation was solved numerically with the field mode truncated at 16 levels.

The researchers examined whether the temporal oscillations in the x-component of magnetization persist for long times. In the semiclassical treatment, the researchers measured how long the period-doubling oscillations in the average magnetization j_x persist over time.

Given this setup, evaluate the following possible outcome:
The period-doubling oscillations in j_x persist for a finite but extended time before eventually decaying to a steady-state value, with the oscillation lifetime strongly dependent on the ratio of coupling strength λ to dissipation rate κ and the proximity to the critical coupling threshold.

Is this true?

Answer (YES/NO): NO